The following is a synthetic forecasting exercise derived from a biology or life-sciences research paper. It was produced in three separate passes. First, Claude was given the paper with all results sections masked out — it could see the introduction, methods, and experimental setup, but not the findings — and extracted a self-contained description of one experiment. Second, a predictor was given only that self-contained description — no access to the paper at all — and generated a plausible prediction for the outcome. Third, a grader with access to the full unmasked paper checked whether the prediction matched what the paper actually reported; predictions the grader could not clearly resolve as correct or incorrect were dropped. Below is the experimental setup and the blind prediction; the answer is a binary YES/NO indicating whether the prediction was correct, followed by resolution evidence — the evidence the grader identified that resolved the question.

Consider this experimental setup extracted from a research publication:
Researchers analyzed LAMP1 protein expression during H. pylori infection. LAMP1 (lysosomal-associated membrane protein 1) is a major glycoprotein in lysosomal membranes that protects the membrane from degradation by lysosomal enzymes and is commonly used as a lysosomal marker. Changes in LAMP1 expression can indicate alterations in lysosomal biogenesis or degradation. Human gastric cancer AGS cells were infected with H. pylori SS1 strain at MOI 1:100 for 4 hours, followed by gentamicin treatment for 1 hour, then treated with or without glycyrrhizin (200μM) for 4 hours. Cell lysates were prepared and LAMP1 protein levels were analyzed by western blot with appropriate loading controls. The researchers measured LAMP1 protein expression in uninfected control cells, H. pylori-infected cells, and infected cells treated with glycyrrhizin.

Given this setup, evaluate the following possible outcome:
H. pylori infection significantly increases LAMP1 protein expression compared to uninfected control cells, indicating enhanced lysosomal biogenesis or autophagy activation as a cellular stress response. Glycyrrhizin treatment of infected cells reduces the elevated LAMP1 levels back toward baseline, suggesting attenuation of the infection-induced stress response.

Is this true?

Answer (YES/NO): NO